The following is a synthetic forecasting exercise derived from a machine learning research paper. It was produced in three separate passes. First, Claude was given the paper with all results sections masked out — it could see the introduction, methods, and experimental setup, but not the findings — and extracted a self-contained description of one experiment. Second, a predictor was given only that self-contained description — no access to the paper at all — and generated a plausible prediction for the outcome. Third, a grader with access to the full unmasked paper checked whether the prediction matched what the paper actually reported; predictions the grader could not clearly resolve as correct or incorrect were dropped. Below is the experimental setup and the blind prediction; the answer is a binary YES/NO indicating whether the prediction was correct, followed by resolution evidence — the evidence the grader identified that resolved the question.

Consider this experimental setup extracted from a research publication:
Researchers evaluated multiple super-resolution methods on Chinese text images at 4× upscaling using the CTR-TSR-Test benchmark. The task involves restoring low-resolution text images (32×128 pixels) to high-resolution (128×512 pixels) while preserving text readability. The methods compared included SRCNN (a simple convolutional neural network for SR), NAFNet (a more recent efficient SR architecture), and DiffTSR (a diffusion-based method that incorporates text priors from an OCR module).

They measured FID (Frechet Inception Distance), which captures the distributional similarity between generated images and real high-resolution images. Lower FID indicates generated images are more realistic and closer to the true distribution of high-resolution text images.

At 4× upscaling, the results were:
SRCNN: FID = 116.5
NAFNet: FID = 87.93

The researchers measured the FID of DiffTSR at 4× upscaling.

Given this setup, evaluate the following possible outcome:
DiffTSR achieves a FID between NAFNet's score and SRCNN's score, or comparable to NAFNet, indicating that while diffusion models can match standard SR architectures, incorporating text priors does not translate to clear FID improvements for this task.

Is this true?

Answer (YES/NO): NO